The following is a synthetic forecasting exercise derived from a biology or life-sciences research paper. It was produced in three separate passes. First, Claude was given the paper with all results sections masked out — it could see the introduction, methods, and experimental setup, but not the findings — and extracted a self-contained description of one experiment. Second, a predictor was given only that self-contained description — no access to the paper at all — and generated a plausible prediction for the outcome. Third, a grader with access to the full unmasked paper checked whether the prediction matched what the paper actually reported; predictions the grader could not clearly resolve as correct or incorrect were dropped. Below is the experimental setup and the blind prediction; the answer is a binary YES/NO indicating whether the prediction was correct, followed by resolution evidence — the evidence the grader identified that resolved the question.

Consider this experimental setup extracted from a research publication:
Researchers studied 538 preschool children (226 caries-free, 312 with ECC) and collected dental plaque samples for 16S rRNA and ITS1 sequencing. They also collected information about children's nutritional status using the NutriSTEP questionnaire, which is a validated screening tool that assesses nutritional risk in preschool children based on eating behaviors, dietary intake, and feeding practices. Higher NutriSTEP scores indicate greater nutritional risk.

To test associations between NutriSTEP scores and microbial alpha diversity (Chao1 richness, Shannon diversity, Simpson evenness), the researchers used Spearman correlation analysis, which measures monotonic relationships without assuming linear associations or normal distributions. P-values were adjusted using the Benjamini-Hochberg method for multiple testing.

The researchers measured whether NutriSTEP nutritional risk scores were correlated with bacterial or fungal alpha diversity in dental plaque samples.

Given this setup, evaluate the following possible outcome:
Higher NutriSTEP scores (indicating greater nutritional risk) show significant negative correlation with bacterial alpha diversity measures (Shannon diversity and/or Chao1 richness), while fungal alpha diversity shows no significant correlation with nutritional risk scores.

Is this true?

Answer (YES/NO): NO